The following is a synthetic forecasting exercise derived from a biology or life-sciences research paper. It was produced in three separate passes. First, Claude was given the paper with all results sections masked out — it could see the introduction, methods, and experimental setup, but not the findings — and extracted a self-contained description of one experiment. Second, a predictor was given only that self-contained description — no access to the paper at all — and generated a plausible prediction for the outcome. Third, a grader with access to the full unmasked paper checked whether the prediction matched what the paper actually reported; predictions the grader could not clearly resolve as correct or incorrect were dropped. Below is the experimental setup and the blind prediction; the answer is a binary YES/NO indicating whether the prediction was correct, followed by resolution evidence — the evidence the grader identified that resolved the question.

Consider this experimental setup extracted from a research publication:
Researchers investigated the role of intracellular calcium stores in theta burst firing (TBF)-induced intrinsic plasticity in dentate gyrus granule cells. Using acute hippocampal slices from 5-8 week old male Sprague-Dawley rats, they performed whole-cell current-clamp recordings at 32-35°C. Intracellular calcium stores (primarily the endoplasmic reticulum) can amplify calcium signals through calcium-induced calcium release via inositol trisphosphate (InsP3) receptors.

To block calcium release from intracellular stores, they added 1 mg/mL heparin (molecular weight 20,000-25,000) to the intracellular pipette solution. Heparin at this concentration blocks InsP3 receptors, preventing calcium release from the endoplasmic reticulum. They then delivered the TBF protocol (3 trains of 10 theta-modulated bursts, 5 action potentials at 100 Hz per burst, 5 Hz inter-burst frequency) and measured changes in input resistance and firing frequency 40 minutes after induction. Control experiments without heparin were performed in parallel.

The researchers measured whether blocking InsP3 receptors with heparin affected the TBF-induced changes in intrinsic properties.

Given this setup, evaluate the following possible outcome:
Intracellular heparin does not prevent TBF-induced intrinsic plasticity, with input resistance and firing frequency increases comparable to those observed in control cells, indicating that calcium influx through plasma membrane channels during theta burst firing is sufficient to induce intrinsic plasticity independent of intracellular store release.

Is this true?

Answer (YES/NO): NO